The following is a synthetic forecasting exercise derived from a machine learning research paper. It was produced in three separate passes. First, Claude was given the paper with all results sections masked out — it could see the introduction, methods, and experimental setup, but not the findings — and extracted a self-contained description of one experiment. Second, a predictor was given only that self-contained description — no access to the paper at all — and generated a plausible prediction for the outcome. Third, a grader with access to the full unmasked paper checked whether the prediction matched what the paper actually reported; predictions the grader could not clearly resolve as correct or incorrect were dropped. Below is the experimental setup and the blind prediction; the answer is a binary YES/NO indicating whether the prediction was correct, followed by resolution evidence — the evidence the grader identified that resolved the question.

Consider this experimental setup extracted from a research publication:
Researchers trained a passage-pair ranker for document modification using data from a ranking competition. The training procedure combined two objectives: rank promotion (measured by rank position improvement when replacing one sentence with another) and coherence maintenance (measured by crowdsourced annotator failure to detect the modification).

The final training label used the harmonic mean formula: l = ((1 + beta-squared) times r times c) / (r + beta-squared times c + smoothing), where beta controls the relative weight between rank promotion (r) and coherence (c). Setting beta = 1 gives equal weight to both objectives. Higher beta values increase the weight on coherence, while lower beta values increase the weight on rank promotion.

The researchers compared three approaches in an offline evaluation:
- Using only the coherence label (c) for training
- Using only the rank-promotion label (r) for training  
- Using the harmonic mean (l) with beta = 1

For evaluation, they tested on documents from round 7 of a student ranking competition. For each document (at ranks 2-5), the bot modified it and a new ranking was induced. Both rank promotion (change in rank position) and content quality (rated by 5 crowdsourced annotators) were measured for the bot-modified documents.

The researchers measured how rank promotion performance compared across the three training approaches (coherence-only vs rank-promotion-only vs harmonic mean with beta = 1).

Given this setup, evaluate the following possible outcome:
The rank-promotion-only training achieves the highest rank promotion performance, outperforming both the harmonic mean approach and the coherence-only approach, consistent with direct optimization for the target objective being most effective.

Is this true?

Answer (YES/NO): YES